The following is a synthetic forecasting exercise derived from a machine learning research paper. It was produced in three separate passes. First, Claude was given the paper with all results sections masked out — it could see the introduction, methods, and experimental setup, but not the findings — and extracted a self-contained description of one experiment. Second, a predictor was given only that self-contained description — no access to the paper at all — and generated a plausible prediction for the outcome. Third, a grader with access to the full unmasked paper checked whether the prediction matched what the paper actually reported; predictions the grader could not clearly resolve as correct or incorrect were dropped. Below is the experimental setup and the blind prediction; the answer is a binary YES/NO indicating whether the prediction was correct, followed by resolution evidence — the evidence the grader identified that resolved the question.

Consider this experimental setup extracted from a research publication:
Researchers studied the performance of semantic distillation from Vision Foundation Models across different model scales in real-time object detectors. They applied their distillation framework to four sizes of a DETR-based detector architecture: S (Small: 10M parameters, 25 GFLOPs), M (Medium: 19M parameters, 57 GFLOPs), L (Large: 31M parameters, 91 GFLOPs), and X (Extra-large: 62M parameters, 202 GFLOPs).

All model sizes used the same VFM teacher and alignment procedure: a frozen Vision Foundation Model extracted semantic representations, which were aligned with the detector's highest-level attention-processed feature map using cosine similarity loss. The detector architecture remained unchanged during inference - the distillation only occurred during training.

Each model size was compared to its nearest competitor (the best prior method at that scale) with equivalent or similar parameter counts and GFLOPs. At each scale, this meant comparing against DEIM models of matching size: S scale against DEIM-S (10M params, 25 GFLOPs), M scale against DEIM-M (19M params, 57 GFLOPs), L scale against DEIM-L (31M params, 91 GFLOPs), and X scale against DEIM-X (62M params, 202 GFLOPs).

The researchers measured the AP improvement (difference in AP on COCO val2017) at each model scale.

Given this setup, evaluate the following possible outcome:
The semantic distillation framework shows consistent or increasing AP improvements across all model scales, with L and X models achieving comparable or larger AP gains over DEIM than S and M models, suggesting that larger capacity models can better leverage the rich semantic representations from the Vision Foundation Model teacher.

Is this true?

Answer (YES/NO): NO